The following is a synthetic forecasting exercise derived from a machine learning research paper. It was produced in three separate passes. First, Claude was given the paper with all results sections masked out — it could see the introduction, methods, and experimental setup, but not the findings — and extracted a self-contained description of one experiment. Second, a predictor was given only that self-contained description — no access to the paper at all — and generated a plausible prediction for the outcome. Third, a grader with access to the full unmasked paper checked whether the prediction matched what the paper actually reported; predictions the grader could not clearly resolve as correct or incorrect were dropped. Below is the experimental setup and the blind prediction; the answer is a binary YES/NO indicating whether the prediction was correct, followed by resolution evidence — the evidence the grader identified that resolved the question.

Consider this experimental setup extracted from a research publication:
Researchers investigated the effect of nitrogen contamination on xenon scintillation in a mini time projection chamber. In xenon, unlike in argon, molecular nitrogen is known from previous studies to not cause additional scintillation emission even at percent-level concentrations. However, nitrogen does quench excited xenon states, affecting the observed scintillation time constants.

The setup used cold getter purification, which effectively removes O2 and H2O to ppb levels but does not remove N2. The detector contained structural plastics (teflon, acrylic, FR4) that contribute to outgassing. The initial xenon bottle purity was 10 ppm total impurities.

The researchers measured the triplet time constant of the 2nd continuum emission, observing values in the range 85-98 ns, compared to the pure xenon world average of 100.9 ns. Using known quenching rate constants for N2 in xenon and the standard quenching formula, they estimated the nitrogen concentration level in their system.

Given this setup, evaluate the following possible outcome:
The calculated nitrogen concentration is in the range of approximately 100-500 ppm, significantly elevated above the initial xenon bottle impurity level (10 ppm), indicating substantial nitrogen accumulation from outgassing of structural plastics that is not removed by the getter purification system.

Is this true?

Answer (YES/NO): YES